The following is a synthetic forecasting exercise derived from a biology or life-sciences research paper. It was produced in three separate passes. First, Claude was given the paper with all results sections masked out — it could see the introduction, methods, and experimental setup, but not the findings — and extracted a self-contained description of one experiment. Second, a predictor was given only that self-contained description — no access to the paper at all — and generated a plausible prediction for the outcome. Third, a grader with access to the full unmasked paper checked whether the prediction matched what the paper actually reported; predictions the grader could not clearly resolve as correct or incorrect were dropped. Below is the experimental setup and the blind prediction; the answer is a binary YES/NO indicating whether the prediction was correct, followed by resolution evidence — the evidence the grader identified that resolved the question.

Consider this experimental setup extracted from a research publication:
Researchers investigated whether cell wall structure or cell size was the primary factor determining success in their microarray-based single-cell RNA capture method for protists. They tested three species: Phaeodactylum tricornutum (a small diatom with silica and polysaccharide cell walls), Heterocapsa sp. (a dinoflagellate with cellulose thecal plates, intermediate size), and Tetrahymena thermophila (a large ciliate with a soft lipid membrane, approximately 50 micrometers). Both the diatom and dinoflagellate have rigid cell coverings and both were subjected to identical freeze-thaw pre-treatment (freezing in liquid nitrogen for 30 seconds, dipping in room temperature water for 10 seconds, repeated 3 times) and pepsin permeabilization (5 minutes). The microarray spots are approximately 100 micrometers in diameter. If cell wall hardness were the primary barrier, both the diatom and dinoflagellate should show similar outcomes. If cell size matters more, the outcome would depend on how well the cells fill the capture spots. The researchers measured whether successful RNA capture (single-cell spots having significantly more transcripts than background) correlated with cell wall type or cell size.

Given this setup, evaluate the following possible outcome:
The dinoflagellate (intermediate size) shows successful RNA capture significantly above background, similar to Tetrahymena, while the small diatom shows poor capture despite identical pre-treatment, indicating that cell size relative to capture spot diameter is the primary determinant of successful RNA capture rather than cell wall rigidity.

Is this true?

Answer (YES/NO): YES